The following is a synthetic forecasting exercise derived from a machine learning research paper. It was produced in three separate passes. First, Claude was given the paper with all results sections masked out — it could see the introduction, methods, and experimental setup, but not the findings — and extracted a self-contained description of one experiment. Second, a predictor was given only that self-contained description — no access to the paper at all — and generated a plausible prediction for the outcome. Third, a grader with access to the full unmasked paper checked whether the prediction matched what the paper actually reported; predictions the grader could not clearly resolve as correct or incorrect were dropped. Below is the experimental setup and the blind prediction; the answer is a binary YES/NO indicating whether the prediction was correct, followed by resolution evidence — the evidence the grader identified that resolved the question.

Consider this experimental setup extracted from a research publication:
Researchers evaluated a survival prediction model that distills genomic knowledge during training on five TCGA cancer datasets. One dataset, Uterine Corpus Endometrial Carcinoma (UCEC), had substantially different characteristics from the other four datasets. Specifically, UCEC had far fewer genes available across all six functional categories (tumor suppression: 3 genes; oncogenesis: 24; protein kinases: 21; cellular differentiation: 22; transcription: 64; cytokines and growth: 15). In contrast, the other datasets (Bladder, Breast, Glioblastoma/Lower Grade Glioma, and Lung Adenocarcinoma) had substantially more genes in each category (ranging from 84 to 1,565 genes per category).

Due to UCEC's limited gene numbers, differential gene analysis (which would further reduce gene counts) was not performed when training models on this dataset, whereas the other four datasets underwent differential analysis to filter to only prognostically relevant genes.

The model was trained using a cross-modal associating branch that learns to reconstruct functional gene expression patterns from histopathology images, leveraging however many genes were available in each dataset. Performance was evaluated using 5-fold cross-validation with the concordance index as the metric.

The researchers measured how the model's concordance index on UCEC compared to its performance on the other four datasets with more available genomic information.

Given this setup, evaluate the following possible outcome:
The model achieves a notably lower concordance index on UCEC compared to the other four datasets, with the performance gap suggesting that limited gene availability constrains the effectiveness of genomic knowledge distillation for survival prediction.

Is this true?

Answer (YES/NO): NO